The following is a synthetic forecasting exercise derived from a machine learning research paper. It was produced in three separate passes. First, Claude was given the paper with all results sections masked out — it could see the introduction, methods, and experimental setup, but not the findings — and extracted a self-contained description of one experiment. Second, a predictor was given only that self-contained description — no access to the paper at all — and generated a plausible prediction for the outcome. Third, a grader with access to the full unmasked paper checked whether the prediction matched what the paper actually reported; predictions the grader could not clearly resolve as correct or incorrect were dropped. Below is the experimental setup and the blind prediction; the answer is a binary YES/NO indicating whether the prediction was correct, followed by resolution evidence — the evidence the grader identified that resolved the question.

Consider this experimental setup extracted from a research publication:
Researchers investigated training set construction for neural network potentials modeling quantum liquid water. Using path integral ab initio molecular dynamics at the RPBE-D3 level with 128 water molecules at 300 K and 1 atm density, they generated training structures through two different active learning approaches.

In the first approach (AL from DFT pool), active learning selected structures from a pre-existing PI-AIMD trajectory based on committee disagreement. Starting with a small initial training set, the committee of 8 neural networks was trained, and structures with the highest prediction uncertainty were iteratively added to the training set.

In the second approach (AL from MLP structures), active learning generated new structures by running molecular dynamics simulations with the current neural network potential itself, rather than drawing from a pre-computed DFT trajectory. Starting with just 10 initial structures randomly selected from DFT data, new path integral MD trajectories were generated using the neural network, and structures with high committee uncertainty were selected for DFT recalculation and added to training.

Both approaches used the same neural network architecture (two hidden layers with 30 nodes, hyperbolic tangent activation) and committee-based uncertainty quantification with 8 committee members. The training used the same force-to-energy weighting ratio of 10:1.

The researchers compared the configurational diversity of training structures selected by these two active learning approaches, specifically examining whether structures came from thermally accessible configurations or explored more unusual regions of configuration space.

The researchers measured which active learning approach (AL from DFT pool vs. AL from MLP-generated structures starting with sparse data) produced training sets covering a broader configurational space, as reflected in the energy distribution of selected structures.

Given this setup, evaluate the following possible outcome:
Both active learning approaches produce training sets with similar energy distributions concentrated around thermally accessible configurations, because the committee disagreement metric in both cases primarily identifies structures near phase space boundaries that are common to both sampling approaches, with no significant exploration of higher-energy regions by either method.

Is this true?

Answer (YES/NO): NO